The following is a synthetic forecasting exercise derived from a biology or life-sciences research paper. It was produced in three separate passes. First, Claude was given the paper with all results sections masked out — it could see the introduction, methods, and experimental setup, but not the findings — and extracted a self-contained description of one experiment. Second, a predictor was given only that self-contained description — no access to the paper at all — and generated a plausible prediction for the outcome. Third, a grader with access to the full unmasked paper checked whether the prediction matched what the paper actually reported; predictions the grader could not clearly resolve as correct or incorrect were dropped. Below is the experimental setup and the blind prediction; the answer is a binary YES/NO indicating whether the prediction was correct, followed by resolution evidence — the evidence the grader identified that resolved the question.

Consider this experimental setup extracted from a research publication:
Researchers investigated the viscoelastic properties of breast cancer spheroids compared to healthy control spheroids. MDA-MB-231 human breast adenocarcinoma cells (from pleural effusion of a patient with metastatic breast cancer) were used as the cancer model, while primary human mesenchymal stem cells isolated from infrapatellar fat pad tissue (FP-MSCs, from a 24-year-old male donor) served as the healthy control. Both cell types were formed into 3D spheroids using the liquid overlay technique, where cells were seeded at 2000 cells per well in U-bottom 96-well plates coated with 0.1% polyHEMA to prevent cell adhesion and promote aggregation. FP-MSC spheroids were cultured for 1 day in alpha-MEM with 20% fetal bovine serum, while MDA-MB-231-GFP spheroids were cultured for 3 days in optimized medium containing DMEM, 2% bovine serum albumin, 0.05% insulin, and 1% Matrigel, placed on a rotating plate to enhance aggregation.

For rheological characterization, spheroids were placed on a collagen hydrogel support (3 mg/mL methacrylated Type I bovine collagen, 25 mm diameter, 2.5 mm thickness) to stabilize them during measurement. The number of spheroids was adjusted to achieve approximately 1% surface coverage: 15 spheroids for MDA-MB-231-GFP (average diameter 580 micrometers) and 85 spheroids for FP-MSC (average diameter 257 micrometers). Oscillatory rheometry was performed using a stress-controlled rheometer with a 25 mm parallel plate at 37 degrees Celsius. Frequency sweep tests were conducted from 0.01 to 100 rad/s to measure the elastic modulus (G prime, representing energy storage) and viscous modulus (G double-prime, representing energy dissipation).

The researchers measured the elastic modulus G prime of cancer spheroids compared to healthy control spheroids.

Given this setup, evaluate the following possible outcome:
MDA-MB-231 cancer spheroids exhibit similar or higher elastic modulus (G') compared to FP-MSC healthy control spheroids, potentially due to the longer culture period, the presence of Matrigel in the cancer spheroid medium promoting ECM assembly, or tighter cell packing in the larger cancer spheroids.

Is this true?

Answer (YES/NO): YES